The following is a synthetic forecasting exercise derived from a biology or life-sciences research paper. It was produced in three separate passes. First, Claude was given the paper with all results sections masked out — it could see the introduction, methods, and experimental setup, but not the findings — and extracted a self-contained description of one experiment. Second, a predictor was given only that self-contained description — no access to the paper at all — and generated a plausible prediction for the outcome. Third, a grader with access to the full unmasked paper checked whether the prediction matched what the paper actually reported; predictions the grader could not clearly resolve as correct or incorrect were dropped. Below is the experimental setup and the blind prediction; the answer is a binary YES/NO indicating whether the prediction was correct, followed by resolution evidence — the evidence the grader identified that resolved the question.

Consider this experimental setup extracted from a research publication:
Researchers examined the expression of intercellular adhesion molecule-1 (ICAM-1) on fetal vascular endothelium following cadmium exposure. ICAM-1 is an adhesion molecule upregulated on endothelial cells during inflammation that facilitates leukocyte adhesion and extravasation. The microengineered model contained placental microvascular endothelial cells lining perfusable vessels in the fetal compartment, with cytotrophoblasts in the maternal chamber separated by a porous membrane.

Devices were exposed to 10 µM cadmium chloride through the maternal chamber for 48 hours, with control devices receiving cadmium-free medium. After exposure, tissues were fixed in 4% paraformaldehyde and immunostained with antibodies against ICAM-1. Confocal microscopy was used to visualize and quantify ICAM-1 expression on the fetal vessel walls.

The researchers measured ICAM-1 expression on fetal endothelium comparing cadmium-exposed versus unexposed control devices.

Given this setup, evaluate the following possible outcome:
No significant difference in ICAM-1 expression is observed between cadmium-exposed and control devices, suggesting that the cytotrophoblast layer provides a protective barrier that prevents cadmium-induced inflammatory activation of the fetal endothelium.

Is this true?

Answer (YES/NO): NO